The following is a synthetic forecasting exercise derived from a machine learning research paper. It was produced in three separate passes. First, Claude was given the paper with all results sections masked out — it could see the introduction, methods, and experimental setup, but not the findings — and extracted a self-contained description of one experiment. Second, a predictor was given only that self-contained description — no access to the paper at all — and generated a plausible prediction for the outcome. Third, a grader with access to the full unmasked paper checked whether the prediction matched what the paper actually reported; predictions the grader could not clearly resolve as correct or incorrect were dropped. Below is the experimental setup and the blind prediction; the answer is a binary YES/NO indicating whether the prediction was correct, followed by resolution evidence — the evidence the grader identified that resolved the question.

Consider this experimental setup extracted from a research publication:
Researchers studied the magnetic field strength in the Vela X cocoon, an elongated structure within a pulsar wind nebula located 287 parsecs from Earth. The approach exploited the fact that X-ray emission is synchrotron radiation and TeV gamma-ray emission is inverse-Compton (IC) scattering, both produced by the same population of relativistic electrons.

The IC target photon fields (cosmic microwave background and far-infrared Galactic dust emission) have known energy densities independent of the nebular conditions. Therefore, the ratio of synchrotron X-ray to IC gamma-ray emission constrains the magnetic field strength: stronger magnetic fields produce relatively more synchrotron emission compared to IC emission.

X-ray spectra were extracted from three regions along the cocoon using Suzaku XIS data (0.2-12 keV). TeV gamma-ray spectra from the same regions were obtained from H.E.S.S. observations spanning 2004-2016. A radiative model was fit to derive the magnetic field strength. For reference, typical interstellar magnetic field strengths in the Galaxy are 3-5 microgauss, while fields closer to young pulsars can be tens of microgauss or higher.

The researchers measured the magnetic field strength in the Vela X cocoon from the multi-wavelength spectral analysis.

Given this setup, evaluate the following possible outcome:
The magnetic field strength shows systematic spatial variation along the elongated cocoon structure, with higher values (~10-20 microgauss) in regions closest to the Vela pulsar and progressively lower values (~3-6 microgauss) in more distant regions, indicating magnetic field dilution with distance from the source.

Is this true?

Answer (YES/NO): NO